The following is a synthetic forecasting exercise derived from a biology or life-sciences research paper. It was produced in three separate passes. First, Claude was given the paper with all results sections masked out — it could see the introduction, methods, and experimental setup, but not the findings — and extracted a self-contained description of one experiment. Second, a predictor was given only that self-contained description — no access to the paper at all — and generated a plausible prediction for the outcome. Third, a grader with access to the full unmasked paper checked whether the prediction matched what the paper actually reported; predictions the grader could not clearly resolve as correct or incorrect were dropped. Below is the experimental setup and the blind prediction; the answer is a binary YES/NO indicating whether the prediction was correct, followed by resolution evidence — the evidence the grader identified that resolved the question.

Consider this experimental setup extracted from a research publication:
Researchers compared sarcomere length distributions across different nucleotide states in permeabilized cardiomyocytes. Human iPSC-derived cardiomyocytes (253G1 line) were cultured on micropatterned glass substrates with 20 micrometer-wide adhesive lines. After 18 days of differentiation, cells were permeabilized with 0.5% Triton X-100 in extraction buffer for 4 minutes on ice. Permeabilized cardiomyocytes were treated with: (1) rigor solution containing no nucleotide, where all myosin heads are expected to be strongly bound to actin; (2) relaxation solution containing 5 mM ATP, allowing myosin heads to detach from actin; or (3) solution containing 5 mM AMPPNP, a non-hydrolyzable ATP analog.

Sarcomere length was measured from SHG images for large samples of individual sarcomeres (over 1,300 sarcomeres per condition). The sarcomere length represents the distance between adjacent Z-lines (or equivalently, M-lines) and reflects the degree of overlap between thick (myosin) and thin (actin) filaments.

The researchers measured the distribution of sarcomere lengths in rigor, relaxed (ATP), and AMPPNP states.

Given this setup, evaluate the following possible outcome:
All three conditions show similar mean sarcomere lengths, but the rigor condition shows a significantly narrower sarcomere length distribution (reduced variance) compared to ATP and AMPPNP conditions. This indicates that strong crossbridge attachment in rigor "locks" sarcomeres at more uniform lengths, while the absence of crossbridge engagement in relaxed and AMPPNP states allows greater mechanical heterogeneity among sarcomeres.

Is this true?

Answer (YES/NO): NO